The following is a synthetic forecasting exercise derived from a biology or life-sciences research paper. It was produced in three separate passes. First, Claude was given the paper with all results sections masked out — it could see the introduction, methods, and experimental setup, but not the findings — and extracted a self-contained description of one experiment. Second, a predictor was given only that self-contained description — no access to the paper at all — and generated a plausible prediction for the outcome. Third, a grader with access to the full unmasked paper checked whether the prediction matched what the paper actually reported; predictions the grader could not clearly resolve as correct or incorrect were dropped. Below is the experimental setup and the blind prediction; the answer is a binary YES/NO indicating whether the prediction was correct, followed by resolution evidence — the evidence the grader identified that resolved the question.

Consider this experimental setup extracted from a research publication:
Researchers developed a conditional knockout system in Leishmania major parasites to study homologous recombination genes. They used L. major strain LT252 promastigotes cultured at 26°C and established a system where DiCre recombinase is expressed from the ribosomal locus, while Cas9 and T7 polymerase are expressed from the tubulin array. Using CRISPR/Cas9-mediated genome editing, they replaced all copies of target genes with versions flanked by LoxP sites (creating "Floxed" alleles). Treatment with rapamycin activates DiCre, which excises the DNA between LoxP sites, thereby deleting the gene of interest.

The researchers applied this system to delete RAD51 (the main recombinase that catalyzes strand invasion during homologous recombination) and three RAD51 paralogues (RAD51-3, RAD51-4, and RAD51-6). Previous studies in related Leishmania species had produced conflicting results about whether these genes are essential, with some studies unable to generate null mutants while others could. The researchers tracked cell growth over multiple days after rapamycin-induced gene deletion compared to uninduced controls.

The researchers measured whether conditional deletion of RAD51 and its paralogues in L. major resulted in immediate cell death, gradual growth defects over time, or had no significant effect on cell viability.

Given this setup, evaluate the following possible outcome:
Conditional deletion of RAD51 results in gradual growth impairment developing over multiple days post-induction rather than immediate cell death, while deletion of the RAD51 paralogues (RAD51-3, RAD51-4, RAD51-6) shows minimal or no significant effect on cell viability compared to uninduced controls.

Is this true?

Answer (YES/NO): NO